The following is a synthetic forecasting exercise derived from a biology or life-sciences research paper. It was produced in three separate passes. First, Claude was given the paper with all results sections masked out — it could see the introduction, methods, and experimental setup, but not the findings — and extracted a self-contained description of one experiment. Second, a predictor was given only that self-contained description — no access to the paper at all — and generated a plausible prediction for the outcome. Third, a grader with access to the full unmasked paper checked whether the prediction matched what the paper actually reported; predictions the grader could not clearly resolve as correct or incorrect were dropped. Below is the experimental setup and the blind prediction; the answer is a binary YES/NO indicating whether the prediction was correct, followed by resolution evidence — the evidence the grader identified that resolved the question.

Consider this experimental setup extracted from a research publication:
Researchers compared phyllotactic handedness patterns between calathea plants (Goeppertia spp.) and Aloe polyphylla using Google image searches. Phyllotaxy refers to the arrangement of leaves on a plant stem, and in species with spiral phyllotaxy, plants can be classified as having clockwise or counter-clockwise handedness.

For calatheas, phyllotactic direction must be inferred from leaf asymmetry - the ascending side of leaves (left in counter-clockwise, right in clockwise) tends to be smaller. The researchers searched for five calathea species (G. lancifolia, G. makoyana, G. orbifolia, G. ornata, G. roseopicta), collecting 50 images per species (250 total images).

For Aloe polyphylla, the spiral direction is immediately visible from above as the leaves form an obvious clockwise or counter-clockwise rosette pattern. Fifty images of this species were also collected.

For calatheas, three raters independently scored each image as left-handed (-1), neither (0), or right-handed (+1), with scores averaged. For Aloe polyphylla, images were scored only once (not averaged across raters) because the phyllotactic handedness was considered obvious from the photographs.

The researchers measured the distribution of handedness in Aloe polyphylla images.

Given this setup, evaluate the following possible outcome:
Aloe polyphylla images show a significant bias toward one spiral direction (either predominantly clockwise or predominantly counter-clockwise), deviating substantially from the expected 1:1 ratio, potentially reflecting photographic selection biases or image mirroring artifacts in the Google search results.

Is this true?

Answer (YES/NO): NO